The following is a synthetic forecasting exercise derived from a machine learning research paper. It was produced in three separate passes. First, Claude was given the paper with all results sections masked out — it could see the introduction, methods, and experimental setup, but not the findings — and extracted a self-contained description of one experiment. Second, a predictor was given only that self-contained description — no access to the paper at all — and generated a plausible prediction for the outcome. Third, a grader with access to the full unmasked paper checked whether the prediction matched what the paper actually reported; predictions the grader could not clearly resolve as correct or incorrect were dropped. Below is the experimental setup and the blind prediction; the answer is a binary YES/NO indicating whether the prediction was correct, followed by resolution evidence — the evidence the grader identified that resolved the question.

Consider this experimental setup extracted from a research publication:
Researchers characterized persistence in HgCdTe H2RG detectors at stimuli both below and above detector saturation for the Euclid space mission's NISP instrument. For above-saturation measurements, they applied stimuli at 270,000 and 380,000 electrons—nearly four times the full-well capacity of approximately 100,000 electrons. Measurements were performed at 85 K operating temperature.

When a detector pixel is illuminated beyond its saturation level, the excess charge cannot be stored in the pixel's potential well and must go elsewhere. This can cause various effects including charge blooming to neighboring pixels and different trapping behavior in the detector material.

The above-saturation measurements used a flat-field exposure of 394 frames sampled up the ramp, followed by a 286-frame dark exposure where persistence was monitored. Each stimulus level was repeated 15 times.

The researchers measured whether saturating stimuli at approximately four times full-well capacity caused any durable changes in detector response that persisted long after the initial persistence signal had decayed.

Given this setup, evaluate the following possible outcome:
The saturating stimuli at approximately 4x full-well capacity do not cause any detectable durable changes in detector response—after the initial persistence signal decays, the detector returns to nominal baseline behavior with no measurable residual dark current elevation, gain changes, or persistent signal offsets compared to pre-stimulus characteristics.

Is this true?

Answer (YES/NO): NO